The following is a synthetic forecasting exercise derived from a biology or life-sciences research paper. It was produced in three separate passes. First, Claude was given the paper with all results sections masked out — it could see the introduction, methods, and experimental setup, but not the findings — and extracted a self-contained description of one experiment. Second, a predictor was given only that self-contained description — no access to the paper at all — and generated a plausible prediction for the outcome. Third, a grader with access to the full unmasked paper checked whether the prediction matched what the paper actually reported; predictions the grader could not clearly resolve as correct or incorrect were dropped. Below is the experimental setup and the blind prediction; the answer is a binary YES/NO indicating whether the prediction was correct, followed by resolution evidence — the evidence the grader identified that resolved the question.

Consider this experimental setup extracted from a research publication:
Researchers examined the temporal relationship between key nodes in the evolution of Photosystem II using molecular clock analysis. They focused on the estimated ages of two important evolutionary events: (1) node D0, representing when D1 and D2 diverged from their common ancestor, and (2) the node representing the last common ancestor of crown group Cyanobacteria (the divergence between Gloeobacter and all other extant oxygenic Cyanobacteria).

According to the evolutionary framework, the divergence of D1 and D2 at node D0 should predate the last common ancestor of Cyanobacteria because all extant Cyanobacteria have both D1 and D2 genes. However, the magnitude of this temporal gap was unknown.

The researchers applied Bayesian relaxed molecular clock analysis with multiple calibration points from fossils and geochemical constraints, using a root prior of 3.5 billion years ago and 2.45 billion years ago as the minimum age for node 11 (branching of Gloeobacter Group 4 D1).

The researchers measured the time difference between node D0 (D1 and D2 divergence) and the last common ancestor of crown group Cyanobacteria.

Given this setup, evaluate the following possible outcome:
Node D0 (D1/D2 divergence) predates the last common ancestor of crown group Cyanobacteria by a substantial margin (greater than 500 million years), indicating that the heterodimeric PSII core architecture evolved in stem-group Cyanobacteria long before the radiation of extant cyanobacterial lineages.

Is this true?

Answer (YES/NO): YES